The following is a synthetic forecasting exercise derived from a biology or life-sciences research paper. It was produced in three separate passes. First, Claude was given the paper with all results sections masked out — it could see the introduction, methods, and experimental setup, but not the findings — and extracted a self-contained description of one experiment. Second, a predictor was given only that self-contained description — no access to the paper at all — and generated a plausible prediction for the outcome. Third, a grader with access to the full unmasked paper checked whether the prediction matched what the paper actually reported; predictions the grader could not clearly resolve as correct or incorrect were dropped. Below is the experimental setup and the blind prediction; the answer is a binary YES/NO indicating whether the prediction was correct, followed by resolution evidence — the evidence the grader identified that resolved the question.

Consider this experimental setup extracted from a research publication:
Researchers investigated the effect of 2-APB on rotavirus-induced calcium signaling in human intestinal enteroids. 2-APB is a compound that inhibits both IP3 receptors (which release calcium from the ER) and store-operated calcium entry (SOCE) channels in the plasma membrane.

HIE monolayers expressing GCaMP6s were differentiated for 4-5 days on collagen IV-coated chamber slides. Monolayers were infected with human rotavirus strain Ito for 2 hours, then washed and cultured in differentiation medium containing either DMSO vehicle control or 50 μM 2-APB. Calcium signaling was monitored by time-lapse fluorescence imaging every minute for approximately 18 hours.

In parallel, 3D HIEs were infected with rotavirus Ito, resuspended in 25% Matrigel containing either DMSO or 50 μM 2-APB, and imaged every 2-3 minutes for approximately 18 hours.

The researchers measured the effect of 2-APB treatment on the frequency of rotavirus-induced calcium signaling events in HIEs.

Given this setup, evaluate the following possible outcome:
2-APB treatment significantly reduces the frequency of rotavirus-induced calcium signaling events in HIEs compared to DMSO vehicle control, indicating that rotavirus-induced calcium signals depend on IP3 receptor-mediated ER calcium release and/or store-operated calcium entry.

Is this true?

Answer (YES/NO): NO